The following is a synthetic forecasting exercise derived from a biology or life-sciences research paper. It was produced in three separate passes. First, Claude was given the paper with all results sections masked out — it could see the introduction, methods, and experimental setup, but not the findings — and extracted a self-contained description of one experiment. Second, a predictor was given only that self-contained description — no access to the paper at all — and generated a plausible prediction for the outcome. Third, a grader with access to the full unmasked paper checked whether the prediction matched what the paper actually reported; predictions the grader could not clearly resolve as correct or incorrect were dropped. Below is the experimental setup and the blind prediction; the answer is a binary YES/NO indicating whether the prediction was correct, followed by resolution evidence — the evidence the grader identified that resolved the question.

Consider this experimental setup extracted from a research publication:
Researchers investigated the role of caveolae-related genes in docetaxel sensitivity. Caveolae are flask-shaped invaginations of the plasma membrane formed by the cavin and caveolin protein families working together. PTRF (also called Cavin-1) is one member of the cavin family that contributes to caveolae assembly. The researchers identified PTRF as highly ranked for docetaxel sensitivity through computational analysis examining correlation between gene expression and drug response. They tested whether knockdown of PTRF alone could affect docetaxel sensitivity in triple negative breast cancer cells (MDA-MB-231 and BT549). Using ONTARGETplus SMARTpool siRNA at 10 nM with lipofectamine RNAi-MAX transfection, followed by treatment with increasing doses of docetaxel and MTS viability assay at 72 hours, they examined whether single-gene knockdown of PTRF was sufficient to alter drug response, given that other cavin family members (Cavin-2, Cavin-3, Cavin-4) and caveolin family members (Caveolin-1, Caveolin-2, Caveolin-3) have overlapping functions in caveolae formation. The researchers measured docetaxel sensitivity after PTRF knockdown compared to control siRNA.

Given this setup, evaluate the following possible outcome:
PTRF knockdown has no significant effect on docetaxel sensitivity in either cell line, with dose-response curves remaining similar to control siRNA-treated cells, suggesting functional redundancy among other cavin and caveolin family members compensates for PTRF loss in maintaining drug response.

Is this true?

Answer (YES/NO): YES